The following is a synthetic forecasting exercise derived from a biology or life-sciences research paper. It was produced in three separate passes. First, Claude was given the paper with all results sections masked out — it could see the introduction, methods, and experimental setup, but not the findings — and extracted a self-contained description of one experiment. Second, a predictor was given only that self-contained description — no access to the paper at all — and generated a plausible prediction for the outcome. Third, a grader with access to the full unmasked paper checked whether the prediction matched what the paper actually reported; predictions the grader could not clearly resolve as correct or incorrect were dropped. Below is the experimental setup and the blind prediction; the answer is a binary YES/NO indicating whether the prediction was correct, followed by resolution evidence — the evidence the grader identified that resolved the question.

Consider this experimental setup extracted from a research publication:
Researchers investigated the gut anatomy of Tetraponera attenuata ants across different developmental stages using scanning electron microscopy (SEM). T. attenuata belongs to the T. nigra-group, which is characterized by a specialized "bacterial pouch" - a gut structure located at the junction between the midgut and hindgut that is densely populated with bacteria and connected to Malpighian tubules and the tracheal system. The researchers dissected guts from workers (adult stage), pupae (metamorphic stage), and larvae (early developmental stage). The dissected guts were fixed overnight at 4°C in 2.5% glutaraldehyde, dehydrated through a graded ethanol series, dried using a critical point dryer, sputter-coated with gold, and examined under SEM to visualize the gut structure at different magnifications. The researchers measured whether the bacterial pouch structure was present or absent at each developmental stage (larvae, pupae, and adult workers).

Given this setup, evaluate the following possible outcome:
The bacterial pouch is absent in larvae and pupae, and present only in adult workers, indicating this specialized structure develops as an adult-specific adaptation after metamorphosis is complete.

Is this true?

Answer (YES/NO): NO